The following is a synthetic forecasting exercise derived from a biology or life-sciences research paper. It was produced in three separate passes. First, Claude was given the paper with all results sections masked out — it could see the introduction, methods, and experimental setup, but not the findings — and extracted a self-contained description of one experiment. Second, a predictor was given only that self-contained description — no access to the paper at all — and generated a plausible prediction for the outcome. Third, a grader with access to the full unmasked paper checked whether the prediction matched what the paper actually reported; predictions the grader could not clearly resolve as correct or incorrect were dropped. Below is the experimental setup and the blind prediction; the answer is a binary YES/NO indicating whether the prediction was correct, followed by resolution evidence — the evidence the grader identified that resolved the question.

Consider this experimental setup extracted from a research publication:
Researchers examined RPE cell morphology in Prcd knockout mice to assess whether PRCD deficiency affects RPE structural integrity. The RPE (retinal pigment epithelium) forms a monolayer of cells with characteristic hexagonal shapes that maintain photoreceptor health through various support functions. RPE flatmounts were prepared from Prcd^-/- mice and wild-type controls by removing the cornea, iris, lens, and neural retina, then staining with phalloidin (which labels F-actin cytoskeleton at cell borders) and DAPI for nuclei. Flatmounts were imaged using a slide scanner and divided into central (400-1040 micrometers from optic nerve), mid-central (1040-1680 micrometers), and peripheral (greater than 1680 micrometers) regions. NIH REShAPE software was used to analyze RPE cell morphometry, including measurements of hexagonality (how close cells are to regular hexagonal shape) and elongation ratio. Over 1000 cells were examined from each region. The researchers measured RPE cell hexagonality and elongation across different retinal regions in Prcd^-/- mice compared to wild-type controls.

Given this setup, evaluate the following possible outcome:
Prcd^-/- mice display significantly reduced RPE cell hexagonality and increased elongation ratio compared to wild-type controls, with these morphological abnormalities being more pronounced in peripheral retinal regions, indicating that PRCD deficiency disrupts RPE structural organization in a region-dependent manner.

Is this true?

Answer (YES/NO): NO